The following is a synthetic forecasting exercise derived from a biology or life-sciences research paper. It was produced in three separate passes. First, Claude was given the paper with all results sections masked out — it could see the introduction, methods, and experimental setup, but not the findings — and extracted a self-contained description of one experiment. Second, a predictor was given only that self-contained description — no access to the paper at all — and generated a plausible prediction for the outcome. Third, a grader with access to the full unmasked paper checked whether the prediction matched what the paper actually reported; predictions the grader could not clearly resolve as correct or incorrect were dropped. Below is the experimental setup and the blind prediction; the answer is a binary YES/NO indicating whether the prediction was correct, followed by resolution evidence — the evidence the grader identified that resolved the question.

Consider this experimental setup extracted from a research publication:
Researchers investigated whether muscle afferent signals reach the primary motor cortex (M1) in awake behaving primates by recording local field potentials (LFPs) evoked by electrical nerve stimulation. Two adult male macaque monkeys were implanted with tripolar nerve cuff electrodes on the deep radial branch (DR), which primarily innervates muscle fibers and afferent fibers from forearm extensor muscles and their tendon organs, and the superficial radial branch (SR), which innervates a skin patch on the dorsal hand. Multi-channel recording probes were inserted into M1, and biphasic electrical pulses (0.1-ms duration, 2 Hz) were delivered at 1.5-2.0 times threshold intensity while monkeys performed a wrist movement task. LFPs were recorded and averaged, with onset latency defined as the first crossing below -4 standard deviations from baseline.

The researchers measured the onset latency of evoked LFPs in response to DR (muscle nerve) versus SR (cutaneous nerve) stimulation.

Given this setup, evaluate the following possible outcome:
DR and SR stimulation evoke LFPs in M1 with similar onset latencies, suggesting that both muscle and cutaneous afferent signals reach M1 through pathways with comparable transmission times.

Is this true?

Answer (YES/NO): NO